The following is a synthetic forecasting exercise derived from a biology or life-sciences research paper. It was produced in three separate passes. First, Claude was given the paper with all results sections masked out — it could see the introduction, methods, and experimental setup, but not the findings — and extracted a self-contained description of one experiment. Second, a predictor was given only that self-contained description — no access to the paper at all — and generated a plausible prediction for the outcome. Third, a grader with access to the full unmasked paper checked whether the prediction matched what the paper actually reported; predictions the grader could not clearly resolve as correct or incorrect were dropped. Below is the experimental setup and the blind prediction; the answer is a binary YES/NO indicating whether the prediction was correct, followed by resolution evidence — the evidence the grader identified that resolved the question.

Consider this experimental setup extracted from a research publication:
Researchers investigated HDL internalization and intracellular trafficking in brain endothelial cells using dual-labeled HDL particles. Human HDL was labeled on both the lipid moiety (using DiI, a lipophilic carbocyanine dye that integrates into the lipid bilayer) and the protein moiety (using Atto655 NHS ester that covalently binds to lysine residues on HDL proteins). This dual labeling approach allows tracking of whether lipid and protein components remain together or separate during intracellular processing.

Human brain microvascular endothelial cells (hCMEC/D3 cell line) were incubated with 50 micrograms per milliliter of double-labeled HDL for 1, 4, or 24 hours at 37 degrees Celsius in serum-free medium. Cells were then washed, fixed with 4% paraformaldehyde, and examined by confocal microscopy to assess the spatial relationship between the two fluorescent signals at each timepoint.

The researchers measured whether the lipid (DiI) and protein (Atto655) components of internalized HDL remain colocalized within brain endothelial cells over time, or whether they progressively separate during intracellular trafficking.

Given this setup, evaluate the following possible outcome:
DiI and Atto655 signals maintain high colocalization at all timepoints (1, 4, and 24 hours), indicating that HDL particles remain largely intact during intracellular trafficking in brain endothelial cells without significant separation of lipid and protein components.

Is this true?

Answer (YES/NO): YES